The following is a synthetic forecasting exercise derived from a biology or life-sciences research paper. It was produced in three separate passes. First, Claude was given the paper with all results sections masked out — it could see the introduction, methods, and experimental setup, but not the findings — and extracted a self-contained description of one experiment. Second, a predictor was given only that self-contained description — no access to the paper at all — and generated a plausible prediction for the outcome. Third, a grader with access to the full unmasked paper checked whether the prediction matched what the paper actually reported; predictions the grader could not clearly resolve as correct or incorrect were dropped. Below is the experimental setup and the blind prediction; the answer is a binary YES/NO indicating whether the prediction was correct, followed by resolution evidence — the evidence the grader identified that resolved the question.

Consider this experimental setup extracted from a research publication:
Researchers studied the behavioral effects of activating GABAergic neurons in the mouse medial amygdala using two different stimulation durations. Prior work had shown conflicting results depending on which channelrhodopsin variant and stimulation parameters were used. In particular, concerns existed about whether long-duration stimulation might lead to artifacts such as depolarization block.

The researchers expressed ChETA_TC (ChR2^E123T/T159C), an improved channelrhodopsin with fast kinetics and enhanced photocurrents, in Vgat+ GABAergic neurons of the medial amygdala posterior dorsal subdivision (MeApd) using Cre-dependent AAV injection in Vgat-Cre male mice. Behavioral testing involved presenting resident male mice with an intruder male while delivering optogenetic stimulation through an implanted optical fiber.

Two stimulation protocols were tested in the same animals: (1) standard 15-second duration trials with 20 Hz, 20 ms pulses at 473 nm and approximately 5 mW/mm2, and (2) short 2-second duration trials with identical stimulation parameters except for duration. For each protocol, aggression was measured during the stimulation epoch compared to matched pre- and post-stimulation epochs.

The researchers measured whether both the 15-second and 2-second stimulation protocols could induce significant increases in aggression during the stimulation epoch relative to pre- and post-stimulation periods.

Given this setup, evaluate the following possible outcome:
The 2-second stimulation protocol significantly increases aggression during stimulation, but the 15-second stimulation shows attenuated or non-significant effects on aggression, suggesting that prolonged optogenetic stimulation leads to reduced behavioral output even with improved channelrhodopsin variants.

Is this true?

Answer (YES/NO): NO